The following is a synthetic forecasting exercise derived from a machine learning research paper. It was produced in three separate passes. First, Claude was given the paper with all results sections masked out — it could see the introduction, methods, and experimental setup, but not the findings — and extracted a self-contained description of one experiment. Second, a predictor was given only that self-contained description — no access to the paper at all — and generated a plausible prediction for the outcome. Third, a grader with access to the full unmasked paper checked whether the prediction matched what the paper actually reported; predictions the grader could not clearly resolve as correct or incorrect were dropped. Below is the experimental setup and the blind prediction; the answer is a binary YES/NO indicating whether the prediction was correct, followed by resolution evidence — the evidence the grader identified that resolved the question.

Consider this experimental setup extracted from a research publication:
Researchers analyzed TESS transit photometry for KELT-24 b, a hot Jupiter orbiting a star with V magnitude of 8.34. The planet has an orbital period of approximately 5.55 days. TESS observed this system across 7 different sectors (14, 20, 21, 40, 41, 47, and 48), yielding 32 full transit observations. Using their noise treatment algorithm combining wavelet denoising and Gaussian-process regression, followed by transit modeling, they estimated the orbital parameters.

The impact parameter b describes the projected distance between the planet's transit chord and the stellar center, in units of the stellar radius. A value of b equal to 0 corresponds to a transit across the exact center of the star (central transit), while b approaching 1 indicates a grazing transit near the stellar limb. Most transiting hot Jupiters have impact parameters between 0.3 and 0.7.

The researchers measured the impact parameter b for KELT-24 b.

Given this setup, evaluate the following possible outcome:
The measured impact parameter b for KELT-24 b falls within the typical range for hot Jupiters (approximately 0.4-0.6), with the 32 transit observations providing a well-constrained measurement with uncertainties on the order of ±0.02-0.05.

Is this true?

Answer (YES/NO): NO